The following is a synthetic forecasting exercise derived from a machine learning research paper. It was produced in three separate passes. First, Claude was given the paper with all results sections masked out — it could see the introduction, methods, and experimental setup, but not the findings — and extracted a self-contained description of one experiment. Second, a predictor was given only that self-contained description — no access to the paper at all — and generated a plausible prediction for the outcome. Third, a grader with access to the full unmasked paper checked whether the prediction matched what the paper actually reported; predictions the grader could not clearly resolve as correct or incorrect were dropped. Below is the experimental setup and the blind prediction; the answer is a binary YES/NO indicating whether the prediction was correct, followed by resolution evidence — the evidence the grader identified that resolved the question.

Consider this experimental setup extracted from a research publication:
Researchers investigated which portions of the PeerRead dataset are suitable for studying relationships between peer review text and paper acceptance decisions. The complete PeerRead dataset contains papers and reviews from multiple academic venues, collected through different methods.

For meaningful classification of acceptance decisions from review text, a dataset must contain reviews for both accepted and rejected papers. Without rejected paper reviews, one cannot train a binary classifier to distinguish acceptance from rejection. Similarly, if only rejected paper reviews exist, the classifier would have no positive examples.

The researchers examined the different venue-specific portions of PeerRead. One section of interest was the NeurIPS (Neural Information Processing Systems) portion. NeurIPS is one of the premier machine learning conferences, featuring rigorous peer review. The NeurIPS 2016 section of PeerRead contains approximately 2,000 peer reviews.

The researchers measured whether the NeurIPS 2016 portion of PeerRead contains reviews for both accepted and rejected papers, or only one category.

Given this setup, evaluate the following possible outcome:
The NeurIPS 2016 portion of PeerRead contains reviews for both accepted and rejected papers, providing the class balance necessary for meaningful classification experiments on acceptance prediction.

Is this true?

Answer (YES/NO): NO